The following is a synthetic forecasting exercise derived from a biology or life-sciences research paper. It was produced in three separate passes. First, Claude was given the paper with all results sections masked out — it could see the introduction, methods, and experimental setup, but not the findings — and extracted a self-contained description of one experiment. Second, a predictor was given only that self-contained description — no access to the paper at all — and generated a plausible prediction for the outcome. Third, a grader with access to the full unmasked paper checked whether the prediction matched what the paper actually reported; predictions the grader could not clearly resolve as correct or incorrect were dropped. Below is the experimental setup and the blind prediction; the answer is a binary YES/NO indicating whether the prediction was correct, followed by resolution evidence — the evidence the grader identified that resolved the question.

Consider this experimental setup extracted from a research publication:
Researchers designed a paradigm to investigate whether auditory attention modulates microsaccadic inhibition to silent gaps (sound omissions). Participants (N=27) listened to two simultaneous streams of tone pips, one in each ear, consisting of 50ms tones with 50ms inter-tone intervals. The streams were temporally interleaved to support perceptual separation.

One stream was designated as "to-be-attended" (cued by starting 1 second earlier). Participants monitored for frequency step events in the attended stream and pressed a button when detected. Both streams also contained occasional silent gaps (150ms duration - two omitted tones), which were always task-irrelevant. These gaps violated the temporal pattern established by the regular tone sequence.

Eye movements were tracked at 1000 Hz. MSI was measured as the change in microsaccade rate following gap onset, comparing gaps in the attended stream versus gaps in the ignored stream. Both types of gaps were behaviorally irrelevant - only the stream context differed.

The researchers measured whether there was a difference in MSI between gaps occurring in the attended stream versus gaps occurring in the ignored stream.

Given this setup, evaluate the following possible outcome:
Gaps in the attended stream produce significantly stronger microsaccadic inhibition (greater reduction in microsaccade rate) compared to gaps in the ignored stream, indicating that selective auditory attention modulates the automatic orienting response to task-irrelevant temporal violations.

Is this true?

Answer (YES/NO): YES